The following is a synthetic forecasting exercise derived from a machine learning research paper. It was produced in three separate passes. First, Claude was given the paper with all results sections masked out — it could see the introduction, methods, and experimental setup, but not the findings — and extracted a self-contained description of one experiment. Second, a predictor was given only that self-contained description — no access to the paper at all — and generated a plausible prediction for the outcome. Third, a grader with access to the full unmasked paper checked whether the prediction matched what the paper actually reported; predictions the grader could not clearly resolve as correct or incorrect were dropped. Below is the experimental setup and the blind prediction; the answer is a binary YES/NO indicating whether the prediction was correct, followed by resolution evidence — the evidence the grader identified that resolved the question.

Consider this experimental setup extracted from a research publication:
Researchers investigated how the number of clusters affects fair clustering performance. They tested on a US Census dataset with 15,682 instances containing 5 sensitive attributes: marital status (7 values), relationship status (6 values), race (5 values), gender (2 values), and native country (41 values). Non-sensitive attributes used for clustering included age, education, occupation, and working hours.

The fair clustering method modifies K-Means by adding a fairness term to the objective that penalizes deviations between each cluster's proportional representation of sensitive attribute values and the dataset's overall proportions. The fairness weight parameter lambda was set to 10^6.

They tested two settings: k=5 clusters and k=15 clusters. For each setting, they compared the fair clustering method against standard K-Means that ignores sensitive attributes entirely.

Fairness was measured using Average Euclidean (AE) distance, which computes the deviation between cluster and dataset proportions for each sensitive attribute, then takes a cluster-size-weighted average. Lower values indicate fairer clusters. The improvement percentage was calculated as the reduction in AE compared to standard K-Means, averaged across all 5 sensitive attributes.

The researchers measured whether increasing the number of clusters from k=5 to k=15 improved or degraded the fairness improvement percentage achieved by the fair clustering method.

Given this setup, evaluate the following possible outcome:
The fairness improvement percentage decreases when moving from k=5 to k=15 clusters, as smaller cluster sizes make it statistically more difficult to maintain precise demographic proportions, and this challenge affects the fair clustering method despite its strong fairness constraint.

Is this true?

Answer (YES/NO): NO